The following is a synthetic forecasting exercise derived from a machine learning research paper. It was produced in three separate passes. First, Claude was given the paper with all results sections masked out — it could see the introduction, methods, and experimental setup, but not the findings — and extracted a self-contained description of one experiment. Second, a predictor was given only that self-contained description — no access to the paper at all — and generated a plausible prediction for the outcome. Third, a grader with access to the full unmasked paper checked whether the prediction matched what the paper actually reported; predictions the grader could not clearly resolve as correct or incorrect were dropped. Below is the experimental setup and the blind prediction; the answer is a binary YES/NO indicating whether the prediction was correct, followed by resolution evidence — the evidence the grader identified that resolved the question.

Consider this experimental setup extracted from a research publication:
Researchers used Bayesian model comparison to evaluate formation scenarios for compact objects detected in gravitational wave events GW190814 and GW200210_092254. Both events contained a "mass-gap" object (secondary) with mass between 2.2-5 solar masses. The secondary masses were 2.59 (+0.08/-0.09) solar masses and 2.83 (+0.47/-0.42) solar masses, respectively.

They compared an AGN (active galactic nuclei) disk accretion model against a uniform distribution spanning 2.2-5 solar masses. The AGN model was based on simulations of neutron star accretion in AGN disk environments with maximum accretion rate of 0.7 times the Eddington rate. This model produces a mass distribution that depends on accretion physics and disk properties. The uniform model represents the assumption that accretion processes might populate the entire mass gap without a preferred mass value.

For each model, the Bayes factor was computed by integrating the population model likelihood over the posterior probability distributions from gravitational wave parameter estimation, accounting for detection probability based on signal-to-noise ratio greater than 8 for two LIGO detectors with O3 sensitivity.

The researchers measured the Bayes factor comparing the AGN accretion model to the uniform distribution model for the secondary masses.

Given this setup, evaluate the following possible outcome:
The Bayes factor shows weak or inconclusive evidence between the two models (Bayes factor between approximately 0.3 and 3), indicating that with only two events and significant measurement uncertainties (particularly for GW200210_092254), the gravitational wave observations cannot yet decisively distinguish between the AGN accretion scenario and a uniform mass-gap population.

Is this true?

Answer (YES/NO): YES